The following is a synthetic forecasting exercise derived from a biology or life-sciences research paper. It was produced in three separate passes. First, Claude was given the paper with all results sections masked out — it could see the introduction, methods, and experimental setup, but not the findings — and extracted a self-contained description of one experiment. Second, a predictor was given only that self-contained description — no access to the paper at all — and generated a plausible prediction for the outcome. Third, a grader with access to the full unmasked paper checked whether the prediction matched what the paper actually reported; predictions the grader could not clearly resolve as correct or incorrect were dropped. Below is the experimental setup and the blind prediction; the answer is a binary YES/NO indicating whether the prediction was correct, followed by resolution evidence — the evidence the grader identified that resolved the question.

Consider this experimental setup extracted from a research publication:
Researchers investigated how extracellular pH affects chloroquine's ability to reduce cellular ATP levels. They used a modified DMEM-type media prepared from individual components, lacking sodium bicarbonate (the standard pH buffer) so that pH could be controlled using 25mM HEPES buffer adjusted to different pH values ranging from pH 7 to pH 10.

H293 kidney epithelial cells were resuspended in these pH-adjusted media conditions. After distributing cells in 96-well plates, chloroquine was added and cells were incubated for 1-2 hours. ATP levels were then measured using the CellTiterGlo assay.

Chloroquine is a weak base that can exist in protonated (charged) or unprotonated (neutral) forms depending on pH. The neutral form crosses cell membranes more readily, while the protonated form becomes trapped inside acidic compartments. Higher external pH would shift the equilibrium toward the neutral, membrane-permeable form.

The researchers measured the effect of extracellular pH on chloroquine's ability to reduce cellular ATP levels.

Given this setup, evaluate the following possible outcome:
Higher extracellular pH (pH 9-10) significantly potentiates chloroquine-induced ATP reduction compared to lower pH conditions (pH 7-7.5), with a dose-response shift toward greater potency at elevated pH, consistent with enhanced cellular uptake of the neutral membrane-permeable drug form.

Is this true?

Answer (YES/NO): YES